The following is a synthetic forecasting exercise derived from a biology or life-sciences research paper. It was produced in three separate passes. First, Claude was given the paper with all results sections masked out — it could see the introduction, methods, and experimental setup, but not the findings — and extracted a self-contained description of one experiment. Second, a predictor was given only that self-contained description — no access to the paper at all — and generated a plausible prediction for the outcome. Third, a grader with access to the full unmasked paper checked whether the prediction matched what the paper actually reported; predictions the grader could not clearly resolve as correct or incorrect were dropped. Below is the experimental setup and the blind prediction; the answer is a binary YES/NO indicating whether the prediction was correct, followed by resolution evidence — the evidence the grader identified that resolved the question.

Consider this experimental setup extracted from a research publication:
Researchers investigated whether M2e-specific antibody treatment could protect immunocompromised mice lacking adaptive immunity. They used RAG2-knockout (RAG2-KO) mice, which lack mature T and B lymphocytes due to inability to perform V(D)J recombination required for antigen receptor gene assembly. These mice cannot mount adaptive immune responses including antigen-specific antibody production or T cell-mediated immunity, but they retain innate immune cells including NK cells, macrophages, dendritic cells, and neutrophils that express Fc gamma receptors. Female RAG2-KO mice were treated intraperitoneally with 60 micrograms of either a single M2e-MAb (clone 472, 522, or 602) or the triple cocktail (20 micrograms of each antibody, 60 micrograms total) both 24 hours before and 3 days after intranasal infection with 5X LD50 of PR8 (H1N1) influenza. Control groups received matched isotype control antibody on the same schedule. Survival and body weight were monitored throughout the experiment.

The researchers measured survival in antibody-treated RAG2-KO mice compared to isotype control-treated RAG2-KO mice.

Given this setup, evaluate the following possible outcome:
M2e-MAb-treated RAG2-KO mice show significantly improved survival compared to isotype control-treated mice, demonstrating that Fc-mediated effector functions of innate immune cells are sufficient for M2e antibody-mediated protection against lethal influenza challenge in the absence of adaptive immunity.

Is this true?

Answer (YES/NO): YES